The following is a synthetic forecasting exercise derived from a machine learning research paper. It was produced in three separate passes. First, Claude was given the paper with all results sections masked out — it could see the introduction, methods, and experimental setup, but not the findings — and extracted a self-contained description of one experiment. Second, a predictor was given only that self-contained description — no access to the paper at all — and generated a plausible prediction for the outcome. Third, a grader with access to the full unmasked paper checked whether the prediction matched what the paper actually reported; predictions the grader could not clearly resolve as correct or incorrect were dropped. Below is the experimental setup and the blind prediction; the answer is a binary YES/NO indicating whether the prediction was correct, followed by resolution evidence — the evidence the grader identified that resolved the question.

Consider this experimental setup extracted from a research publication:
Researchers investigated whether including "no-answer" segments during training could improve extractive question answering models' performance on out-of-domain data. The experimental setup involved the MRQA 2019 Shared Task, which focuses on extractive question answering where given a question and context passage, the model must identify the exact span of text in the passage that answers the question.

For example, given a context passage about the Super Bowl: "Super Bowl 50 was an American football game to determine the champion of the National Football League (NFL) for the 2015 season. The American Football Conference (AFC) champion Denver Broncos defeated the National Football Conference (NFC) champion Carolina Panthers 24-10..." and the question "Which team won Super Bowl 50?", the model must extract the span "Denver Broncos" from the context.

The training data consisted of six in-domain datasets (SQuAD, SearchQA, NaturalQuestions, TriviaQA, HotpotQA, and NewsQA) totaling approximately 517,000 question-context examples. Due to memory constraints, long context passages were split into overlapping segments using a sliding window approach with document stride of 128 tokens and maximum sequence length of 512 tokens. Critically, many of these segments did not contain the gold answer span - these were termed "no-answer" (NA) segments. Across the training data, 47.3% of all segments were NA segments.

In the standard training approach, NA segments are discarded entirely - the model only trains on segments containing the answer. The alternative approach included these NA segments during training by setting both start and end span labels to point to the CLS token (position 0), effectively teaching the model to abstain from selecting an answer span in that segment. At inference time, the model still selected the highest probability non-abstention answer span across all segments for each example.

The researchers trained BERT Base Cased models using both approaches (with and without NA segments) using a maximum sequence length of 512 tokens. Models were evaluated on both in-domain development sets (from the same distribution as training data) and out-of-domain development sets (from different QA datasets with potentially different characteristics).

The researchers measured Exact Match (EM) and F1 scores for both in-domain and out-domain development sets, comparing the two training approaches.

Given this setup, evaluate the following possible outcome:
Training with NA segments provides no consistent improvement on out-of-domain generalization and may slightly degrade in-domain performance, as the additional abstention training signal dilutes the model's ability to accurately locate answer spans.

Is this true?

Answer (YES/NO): NO